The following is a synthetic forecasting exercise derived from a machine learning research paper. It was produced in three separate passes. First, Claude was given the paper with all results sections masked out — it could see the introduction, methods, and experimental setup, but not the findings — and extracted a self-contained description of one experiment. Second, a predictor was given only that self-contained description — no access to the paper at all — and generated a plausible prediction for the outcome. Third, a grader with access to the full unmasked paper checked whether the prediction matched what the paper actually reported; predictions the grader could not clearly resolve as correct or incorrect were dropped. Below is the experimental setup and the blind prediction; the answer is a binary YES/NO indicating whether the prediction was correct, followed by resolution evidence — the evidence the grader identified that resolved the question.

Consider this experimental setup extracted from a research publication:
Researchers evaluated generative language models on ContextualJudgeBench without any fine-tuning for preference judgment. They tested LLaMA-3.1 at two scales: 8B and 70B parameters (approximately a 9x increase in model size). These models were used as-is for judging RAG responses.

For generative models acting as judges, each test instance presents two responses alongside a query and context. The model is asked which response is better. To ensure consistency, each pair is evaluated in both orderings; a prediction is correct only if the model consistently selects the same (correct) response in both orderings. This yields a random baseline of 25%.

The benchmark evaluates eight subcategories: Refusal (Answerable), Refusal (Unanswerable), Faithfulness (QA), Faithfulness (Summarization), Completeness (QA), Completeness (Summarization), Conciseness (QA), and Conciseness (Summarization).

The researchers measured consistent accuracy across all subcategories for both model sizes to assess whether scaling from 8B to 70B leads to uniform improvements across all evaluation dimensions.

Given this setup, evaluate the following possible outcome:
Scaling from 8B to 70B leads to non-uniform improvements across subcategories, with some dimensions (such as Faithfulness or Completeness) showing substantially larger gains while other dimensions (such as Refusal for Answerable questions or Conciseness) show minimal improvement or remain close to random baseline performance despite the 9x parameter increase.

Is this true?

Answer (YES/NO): NO